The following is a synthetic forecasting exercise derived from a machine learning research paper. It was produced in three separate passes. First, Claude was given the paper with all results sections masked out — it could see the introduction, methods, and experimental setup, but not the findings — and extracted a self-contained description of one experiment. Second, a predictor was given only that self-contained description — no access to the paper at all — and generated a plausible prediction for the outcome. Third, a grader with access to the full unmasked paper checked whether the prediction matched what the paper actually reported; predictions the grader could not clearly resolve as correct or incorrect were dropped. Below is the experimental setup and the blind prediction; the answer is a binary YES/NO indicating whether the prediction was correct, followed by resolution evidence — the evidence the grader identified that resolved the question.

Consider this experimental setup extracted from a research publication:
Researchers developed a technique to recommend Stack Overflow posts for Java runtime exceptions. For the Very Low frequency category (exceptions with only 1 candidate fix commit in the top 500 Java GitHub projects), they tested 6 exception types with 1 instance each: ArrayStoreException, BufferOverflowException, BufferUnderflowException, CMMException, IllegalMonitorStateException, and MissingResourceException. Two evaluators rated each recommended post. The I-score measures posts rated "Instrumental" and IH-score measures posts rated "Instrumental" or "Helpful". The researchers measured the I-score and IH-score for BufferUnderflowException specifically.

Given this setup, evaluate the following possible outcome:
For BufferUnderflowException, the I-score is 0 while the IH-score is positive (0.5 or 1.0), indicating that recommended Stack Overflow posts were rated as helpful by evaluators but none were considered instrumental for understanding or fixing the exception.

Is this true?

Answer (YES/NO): NO